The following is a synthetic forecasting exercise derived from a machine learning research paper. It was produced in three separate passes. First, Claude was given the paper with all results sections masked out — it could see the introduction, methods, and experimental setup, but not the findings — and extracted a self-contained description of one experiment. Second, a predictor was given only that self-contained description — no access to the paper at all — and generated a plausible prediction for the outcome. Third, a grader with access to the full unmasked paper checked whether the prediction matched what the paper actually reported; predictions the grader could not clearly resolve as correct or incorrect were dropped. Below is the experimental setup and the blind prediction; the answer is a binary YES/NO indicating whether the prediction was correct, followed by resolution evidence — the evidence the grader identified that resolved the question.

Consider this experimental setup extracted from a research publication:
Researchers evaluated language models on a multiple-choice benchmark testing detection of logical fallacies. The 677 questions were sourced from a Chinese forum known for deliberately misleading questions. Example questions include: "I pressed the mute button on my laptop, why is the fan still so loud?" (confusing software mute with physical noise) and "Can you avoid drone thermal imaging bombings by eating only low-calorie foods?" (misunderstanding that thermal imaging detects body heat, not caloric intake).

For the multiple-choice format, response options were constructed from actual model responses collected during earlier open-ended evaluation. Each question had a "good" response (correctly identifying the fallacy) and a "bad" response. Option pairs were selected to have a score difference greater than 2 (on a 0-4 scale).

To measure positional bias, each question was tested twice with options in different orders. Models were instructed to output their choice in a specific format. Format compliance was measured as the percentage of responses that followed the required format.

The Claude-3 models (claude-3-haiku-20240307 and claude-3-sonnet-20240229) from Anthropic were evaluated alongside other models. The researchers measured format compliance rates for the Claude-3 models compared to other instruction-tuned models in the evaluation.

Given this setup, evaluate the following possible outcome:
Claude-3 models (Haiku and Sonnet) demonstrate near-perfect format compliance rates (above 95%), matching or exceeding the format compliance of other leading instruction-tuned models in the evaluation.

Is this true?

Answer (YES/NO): YES